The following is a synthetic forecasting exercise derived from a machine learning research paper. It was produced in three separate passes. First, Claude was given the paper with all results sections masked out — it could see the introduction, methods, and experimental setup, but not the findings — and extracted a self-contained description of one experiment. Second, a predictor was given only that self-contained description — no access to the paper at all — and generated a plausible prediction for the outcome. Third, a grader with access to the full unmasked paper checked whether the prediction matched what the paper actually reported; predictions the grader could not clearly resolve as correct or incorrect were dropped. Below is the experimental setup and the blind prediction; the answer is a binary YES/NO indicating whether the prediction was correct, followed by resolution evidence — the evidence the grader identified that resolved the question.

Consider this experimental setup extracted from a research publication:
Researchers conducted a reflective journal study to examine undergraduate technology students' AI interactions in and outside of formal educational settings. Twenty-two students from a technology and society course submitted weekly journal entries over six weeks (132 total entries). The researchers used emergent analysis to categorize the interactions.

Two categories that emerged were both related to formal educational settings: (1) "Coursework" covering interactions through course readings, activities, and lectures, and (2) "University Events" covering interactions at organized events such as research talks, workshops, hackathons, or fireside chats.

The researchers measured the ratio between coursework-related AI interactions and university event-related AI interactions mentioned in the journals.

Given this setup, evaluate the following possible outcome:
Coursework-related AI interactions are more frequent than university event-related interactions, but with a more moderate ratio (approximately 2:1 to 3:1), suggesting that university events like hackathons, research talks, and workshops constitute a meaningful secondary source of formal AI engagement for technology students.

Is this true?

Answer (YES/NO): NO